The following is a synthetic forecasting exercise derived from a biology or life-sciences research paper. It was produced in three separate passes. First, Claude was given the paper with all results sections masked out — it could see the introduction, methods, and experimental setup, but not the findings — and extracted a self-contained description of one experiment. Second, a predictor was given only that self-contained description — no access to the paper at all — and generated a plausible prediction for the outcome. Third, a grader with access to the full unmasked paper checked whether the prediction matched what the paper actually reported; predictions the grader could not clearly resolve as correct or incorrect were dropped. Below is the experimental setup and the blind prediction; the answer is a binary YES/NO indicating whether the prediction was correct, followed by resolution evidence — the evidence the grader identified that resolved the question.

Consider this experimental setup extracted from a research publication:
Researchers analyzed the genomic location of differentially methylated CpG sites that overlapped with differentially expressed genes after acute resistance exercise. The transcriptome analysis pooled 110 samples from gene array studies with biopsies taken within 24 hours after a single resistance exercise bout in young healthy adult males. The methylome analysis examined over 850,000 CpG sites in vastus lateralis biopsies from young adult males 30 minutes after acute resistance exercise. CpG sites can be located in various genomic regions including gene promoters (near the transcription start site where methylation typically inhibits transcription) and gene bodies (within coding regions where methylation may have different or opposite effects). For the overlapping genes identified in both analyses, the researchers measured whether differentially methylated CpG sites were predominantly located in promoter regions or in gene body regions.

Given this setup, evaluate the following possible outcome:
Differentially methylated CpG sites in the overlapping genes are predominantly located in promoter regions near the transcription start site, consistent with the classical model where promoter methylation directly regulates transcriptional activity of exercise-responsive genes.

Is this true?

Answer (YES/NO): YES